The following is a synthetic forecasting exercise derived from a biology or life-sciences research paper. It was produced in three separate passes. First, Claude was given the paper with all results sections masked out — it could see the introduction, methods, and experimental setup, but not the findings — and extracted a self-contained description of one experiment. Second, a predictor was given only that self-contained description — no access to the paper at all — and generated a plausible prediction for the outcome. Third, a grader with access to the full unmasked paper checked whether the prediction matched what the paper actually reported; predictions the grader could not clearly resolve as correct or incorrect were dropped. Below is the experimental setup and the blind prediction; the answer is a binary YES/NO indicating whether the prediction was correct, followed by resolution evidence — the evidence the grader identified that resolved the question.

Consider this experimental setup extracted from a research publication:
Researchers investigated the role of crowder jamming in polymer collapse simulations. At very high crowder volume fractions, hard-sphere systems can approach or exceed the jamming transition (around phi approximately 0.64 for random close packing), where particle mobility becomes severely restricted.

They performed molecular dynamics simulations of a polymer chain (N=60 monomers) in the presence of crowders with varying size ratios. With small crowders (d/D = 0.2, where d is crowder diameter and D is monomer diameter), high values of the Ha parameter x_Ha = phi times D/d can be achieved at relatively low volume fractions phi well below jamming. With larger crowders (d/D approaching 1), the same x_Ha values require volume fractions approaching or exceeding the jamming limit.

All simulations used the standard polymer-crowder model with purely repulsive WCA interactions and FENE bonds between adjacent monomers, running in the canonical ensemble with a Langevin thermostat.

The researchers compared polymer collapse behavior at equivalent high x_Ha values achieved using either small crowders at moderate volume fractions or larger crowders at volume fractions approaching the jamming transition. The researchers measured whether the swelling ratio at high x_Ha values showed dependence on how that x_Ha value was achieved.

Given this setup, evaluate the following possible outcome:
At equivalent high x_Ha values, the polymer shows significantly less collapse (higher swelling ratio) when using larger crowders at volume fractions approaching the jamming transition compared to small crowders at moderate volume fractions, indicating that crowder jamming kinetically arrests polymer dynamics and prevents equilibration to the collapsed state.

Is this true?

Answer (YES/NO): YES